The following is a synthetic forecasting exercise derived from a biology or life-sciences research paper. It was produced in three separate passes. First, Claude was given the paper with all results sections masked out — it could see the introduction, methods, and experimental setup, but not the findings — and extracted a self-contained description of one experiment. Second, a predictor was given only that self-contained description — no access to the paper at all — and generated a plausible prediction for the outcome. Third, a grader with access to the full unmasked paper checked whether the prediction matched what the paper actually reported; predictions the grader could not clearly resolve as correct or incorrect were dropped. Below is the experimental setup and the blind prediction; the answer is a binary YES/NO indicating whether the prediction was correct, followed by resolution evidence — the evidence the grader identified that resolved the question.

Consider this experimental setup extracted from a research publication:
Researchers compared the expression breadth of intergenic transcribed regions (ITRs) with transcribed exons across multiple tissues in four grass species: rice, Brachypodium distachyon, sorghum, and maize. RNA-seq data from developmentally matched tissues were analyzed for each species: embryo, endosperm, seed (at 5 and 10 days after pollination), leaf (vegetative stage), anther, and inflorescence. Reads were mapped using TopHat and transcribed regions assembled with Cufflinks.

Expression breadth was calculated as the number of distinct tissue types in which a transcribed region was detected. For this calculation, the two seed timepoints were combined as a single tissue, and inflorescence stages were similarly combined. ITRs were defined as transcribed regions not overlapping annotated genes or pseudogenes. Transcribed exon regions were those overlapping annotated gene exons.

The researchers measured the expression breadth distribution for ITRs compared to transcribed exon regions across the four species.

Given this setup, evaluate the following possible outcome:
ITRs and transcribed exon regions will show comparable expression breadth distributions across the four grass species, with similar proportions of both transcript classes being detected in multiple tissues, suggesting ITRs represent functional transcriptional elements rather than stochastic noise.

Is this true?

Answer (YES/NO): NO